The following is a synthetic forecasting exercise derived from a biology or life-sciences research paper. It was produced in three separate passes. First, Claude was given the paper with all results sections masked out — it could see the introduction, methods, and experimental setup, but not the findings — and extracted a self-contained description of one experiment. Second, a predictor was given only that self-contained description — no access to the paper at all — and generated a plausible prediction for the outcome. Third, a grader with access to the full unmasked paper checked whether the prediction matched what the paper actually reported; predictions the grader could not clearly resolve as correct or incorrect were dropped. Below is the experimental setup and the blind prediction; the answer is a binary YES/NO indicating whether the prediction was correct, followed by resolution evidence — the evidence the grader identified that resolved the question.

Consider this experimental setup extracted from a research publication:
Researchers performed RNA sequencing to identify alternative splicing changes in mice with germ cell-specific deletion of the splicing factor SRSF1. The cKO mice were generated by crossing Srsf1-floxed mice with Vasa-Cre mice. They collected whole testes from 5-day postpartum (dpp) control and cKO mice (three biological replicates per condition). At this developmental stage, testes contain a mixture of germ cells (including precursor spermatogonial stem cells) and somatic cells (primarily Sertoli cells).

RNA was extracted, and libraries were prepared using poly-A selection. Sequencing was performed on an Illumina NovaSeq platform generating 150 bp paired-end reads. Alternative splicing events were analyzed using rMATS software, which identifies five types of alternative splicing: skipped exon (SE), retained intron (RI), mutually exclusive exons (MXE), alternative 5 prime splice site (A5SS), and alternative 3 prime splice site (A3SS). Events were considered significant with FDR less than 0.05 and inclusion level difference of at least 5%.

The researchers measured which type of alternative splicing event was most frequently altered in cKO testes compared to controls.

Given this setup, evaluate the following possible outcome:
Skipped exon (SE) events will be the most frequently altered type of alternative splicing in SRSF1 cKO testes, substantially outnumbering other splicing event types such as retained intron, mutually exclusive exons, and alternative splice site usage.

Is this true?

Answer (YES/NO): YES